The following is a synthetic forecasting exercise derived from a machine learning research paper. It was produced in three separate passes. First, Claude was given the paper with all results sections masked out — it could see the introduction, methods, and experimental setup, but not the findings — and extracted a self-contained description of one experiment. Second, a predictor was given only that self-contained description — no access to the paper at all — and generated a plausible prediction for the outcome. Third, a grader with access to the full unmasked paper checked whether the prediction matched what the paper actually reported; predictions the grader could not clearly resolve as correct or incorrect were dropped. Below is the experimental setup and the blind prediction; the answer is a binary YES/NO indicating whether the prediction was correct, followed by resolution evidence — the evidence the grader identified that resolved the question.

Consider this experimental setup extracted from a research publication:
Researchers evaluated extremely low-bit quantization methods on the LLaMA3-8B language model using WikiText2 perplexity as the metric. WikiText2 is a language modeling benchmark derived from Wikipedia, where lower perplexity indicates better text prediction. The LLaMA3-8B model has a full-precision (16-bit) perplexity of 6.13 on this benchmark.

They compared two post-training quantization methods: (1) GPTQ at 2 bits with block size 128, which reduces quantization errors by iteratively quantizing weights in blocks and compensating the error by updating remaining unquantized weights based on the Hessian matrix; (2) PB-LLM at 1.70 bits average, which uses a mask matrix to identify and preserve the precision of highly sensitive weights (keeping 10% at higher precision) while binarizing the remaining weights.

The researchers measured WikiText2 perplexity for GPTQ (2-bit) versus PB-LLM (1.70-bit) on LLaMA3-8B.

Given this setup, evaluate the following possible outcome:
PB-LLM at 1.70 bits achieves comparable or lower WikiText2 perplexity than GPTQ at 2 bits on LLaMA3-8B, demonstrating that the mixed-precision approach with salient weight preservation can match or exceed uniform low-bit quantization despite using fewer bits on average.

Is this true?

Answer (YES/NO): YES